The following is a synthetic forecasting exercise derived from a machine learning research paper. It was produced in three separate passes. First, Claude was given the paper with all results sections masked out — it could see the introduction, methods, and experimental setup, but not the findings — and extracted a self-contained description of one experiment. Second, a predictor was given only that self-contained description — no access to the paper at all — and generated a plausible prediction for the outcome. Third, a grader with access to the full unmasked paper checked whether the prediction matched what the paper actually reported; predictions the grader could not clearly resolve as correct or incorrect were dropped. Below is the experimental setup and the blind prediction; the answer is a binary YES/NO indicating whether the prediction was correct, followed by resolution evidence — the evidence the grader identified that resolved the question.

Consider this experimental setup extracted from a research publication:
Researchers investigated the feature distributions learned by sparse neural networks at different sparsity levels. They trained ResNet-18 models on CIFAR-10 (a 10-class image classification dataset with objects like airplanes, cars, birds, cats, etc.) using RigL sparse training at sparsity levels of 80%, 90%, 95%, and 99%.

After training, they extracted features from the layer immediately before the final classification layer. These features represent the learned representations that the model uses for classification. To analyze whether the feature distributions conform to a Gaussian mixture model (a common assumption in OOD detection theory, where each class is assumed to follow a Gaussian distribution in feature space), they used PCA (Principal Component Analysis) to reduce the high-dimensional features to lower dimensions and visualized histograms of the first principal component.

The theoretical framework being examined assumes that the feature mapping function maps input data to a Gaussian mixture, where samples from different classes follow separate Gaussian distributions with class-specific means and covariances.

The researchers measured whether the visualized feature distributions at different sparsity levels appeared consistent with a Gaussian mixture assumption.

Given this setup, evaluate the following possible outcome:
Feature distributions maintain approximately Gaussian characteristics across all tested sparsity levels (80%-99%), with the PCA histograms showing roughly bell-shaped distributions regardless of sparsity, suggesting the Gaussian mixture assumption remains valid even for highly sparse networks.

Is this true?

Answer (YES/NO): YES